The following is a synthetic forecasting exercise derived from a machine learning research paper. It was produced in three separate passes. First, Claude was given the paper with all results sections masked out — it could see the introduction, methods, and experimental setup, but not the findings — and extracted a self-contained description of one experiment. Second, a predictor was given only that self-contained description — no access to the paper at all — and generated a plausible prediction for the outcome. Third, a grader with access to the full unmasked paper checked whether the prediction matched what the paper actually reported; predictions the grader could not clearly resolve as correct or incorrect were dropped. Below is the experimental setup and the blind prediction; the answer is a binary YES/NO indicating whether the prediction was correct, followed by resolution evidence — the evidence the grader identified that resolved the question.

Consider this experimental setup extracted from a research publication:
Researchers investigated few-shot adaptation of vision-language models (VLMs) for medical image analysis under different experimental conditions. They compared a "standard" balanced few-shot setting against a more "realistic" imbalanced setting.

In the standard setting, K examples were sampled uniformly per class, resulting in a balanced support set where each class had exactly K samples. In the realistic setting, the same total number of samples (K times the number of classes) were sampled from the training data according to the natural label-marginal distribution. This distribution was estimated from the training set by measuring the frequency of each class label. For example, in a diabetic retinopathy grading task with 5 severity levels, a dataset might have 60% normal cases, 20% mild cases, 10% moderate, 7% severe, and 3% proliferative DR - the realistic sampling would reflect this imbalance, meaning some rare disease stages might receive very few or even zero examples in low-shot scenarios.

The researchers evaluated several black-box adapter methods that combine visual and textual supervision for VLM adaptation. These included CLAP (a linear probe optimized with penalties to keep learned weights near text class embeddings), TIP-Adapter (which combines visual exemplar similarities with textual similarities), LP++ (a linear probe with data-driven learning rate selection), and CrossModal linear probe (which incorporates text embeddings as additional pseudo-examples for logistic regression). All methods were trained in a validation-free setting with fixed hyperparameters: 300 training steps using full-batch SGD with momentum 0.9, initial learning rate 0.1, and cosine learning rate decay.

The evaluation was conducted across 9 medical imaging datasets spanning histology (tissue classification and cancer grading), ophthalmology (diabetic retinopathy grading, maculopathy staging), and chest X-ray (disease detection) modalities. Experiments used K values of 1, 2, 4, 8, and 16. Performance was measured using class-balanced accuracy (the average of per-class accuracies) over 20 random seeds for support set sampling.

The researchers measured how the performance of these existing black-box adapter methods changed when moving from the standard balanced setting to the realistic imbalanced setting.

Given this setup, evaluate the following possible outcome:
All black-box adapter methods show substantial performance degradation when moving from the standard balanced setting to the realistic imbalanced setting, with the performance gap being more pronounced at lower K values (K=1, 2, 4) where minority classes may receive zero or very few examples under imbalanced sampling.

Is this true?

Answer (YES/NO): NO